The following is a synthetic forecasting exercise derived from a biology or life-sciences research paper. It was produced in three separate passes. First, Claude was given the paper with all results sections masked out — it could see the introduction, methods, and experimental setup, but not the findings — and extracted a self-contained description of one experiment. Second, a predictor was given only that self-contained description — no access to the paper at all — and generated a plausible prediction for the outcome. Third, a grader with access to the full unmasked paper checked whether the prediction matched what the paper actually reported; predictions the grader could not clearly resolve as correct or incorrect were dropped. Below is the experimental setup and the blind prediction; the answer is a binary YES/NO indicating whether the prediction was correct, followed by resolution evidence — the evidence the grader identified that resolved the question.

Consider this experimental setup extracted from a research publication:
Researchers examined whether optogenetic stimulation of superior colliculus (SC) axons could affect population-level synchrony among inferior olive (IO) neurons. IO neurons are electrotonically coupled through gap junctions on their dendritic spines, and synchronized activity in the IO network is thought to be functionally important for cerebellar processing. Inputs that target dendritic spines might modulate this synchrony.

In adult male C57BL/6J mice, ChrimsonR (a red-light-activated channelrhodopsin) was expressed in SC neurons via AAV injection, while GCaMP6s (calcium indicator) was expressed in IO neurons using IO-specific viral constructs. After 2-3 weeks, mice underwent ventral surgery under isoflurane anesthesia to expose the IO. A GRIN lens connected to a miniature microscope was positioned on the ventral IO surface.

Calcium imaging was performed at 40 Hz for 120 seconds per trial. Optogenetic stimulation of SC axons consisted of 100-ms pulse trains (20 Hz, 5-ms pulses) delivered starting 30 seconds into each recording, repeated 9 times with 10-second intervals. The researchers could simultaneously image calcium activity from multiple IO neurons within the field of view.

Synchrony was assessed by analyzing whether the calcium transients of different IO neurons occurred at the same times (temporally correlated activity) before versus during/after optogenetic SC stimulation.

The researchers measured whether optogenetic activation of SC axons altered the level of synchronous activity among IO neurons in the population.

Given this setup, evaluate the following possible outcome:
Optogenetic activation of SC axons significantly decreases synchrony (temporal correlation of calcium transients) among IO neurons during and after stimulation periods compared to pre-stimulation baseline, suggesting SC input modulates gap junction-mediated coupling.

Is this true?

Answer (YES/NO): NO